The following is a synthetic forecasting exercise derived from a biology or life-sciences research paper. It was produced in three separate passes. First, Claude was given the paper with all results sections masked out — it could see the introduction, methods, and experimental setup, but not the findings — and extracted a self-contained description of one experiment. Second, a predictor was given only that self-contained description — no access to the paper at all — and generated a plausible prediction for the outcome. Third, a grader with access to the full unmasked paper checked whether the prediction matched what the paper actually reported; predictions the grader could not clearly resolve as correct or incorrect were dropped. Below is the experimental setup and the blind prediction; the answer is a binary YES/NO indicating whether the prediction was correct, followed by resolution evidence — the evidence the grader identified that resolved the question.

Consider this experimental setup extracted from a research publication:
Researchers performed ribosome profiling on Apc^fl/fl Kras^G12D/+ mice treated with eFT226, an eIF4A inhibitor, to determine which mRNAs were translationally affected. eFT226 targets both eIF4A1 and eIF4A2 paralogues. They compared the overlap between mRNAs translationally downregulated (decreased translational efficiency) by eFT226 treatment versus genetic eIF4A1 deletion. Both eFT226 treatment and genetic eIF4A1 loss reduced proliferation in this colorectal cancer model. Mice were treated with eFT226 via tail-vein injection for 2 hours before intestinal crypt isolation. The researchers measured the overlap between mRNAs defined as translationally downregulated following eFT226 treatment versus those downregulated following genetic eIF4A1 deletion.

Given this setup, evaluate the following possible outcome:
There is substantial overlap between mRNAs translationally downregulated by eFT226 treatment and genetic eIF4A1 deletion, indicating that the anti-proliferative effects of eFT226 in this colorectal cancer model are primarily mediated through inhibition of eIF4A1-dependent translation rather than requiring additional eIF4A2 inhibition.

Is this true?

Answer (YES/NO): YES